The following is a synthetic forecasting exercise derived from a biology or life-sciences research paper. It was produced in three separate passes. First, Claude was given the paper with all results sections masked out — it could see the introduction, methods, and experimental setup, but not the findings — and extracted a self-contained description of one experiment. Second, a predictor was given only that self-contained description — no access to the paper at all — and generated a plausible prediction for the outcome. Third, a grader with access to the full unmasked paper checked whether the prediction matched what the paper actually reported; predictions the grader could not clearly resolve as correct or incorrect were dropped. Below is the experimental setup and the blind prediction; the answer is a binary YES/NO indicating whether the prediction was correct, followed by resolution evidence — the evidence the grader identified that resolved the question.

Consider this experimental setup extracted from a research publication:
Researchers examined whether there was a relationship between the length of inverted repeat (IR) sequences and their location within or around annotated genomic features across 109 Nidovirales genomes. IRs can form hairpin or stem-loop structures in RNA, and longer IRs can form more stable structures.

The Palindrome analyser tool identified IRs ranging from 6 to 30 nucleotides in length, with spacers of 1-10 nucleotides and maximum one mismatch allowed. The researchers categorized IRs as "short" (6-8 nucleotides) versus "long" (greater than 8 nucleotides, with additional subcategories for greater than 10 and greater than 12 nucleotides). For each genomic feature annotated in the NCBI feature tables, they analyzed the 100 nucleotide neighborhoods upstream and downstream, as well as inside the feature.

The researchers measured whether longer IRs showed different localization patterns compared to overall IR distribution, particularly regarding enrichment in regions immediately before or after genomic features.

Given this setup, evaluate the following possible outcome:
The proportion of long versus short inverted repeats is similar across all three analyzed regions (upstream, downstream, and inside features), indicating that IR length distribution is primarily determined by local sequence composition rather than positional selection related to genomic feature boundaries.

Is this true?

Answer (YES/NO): NO